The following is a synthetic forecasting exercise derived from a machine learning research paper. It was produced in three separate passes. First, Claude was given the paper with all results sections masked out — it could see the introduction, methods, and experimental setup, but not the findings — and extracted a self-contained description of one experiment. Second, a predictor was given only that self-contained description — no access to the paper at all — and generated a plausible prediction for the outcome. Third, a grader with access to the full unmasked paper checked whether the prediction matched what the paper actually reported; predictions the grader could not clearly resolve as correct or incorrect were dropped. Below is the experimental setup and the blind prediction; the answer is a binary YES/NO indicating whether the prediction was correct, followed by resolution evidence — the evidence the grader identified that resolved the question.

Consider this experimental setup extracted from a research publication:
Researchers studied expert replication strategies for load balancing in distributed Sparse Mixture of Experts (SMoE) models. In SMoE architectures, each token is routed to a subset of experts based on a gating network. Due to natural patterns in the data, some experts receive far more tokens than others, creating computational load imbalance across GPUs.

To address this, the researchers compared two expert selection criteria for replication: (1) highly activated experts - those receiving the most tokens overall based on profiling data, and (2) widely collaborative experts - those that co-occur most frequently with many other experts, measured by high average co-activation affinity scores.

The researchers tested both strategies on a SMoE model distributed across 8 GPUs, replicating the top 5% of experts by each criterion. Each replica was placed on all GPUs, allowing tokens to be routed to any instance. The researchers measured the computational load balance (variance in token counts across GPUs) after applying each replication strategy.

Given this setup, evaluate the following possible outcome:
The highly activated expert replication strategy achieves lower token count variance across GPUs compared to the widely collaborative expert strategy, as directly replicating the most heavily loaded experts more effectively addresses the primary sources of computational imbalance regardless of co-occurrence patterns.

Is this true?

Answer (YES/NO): YES